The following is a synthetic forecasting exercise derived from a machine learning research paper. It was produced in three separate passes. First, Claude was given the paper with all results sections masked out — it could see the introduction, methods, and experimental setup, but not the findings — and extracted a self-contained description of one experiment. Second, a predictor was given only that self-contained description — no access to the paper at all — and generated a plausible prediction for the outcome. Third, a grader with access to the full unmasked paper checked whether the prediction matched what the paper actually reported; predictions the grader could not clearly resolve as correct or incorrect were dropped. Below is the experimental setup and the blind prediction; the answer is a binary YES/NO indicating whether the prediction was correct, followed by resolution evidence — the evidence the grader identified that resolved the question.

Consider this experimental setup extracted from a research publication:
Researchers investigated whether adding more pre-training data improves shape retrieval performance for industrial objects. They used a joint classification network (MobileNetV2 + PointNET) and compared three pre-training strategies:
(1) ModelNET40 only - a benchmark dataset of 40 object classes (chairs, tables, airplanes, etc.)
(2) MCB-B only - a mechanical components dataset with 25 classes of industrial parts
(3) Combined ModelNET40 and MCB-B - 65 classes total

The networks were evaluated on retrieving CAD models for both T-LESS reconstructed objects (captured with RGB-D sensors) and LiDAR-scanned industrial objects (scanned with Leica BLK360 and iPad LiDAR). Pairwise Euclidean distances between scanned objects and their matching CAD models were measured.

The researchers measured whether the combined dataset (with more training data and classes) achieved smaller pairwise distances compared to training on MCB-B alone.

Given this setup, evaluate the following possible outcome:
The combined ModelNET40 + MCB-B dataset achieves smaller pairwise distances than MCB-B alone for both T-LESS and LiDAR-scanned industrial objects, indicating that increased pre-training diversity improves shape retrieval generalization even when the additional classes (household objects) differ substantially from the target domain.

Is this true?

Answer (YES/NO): NO